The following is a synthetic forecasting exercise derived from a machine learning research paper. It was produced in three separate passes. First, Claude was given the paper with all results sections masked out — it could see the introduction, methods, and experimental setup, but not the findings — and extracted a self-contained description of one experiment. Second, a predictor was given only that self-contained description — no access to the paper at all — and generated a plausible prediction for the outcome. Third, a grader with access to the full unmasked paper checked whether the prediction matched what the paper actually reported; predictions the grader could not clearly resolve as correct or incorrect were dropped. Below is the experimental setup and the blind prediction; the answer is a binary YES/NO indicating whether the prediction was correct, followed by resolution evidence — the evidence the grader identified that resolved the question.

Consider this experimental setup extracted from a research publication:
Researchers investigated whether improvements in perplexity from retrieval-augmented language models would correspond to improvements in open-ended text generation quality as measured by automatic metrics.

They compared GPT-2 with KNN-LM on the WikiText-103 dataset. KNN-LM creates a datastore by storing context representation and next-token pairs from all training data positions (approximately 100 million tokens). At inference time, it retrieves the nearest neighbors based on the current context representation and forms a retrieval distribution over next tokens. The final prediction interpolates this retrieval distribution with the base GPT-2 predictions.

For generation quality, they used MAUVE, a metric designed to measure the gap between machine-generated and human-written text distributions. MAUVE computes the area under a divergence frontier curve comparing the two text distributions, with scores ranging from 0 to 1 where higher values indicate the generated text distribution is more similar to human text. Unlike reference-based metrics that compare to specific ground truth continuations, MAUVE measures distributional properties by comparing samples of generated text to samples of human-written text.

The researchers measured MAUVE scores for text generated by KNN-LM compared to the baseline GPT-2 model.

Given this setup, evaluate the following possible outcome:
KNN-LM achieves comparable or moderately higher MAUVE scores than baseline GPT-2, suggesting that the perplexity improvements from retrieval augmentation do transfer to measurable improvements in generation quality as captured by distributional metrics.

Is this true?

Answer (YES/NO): NO